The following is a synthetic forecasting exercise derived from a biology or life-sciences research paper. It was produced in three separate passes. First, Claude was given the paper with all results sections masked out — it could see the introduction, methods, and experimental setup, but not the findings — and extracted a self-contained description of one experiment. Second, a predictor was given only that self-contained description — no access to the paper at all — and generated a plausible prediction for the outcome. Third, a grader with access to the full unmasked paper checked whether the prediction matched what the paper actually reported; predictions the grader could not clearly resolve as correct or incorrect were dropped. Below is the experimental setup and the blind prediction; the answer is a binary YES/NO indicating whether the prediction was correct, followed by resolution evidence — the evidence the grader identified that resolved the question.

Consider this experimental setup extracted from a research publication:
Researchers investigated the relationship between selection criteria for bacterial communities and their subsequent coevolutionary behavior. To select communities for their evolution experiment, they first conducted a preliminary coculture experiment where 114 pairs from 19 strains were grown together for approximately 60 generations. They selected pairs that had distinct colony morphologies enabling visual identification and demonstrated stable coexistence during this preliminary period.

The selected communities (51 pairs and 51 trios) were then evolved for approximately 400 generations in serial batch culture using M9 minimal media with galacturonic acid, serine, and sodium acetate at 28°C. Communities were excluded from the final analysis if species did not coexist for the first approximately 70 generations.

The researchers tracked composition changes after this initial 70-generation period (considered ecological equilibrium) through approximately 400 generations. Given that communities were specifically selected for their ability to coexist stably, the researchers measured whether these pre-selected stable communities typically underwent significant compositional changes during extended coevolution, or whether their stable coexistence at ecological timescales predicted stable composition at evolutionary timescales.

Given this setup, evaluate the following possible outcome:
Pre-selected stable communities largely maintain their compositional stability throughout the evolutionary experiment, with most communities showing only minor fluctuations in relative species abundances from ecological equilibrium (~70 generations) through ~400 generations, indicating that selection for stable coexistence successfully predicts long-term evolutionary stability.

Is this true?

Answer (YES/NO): NO